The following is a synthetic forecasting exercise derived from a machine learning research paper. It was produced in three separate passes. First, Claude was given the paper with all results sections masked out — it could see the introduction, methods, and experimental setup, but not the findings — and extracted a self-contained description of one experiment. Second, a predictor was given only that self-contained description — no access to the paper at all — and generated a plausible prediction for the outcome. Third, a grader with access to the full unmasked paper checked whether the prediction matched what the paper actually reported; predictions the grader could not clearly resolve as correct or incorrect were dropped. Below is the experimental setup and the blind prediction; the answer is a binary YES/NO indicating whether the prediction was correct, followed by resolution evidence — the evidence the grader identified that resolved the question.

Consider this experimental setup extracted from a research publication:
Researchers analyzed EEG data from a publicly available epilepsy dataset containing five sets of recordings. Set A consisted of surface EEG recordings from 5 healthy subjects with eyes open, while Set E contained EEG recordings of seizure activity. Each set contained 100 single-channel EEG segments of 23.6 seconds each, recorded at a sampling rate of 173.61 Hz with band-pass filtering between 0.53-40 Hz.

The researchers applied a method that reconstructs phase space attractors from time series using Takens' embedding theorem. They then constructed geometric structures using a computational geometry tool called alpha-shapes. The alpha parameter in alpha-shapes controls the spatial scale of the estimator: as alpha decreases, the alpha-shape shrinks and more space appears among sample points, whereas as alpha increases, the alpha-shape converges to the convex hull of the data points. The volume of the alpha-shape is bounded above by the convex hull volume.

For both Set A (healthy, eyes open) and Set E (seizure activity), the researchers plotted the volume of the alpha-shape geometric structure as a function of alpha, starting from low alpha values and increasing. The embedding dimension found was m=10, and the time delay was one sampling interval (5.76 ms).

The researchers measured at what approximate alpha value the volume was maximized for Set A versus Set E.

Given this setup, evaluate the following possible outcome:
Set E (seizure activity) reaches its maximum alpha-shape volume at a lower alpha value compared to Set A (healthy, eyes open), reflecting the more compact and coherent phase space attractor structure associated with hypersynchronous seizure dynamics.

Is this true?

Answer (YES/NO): NO